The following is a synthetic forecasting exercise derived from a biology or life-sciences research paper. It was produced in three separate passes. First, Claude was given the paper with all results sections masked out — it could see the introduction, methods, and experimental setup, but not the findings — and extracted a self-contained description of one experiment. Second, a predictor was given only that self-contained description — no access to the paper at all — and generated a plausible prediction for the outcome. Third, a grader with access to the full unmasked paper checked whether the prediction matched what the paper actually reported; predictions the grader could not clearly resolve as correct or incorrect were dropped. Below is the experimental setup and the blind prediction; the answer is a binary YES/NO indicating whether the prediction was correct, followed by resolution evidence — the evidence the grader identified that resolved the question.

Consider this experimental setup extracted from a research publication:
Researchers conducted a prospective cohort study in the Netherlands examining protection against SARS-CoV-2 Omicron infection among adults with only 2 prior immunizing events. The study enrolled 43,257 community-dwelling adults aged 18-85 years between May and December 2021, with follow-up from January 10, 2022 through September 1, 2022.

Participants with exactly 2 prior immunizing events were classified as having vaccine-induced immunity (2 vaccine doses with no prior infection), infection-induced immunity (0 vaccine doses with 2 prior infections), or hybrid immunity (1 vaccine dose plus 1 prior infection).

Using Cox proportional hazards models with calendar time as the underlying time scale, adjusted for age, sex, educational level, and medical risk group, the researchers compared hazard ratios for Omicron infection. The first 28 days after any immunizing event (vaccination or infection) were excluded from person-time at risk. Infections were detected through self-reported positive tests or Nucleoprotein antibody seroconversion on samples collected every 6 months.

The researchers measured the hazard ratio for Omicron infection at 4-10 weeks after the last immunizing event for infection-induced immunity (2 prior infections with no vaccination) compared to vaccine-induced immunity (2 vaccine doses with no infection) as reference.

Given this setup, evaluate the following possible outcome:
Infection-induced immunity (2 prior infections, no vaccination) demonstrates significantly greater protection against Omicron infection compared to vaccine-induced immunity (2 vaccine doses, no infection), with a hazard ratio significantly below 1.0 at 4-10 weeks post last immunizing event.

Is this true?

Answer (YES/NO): YES